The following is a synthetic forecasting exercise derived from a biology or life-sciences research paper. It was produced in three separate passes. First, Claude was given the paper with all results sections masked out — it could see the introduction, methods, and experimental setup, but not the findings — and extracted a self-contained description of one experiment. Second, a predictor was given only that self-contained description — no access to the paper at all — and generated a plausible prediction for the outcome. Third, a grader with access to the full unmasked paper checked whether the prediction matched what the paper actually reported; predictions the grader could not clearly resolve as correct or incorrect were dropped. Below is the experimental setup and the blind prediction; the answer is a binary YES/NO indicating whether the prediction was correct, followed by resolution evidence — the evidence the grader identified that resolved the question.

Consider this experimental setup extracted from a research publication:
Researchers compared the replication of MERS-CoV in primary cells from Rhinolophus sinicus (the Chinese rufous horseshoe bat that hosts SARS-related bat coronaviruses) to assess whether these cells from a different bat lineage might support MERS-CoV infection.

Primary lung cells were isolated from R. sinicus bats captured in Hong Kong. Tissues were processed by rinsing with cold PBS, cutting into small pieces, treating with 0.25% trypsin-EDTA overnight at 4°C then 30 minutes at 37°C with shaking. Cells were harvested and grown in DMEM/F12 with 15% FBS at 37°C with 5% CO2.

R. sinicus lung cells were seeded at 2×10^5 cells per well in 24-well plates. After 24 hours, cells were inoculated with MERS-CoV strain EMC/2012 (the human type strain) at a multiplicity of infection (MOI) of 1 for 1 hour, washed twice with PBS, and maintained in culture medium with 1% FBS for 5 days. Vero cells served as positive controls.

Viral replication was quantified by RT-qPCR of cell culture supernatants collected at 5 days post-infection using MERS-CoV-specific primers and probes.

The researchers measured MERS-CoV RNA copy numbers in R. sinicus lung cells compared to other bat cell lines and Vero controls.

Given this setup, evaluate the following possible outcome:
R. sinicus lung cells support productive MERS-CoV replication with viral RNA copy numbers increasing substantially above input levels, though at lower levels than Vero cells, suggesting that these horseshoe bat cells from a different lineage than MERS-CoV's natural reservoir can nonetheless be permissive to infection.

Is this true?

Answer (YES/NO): NO